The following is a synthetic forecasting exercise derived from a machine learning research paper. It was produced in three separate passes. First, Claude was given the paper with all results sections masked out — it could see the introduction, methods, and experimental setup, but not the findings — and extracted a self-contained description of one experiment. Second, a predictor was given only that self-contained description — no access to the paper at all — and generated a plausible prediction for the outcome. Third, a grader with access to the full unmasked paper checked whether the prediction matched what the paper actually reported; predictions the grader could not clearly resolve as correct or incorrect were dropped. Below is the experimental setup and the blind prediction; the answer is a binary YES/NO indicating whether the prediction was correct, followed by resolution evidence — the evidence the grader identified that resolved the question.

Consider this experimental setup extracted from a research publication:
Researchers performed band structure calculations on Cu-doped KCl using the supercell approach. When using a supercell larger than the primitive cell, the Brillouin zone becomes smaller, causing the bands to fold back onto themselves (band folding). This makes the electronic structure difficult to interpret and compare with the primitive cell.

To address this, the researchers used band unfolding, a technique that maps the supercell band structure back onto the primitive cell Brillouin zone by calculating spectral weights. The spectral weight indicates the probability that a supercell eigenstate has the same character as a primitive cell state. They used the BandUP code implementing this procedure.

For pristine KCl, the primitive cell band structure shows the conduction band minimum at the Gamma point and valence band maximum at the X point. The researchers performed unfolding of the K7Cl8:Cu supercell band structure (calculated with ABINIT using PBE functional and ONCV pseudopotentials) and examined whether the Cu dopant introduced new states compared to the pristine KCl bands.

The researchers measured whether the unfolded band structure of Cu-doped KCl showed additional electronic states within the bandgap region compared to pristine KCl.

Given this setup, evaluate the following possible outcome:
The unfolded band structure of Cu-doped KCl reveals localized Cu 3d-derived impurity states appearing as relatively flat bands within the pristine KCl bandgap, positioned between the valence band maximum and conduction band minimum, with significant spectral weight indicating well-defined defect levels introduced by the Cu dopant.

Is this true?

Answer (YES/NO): YES